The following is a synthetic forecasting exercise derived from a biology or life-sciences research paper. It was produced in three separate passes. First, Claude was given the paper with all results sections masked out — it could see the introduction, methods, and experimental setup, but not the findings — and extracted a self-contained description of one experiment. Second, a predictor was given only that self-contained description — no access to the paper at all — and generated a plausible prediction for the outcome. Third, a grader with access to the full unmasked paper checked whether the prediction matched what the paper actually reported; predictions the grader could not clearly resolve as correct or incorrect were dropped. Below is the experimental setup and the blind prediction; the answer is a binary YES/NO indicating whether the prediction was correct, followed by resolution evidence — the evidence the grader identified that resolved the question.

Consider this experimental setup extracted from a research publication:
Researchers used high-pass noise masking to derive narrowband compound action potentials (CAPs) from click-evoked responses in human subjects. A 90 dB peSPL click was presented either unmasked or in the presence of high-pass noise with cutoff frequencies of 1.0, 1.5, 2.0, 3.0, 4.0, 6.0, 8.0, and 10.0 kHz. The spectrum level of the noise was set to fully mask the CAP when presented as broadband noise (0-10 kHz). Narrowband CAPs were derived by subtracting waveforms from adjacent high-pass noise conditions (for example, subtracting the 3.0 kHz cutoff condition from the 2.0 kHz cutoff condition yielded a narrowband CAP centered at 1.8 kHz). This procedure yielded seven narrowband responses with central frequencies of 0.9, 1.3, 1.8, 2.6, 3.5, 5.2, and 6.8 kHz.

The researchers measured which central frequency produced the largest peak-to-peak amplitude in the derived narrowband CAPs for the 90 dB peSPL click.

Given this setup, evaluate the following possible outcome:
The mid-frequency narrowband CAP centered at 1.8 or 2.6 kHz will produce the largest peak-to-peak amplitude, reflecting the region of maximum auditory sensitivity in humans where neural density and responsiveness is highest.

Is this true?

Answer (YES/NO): NO